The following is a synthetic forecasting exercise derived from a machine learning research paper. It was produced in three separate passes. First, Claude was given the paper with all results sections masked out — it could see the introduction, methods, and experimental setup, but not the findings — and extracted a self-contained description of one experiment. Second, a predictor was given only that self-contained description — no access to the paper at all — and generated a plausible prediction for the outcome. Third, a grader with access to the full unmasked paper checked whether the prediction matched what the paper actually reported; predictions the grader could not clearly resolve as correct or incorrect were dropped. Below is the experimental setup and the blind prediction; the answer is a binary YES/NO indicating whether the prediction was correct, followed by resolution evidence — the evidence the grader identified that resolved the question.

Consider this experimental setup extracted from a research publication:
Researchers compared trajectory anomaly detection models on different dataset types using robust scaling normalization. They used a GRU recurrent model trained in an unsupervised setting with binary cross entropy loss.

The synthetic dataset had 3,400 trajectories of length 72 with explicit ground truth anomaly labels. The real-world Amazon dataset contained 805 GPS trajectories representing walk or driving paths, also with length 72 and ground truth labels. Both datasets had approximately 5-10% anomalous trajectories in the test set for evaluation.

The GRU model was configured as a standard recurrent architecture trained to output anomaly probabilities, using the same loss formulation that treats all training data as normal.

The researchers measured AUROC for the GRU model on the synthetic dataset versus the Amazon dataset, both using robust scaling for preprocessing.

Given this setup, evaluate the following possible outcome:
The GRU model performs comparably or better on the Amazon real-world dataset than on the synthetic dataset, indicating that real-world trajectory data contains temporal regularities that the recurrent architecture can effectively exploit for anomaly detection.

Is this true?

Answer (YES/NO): NO